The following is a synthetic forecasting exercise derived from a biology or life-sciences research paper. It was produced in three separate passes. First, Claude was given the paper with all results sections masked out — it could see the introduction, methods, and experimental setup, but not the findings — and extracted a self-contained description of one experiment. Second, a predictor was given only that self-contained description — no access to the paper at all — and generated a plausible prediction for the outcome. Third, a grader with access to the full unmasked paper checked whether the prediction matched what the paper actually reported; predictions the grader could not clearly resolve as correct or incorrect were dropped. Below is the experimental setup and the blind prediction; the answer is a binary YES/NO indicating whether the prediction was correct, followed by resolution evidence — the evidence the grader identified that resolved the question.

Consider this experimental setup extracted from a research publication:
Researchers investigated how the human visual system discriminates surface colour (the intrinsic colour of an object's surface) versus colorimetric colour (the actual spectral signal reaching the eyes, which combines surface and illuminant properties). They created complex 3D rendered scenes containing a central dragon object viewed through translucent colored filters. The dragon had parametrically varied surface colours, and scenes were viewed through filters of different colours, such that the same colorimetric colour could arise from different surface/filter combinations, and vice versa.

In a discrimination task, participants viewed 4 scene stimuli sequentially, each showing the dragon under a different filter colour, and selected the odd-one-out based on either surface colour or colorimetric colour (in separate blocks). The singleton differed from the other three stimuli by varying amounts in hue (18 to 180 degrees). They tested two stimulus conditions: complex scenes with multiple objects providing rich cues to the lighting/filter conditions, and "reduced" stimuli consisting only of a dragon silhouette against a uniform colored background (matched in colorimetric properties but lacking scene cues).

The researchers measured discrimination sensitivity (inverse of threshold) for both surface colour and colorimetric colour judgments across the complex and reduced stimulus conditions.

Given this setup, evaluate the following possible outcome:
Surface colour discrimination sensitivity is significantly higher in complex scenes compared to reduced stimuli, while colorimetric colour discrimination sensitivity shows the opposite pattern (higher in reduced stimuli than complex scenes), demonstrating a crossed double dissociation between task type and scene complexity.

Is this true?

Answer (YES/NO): YES